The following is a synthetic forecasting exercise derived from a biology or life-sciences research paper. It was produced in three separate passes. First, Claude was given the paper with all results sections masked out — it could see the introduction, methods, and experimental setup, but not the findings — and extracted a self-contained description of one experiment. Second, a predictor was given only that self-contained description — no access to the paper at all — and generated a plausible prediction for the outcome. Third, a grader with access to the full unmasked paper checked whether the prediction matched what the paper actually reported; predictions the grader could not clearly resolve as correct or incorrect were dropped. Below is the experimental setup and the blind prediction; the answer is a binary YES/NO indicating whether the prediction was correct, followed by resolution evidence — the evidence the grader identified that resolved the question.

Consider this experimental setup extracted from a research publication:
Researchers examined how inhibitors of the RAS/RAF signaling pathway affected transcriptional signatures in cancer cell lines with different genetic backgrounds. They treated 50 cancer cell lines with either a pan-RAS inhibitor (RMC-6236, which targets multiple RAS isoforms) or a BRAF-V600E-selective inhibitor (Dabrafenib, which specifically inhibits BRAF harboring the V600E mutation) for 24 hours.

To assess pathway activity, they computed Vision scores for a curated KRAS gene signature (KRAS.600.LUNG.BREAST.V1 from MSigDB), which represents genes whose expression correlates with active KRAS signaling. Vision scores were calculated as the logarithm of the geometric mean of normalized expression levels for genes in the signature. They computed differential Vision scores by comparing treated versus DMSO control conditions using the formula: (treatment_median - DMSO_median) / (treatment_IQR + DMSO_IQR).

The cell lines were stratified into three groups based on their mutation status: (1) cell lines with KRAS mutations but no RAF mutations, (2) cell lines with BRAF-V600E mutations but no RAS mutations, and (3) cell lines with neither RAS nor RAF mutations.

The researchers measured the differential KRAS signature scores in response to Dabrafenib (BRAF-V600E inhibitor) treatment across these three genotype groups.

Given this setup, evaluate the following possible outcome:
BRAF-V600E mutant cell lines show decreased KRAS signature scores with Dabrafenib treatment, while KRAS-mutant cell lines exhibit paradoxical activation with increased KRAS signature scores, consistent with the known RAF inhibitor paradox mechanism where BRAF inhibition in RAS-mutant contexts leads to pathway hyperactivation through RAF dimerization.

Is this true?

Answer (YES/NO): NO